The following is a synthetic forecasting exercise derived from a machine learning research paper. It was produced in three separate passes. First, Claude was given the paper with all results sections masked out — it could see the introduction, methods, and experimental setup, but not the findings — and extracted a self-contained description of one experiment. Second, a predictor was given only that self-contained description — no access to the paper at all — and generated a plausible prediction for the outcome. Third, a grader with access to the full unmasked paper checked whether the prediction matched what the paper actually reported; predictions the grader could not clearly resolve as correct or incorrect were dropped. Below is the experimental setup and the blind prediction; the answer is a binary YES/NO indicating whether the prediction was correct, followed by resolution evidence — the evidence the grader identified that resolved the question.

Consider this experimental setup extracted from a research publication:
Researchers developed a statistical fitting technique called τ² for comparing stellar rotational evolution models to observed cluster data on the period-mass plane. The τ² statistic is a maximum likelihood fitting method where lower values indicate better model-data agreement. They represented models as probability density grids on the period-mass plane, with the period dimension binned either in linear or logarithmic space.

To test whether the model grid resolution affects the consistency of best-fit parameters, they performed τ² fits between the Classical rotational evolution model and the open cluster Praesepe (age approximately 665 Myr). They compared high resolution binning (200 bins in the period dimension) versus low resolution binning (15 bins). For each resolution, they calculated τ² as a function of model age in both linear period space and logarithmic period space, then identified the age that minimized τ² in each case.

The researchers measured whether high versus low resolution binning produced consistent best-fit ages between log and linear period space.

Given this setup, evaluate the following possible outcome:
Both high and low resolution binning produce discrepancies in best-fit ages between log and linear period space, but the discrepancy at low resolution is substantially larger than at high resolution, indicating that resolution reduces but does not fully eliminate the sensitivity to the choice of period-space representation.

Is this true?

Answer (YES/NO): NO